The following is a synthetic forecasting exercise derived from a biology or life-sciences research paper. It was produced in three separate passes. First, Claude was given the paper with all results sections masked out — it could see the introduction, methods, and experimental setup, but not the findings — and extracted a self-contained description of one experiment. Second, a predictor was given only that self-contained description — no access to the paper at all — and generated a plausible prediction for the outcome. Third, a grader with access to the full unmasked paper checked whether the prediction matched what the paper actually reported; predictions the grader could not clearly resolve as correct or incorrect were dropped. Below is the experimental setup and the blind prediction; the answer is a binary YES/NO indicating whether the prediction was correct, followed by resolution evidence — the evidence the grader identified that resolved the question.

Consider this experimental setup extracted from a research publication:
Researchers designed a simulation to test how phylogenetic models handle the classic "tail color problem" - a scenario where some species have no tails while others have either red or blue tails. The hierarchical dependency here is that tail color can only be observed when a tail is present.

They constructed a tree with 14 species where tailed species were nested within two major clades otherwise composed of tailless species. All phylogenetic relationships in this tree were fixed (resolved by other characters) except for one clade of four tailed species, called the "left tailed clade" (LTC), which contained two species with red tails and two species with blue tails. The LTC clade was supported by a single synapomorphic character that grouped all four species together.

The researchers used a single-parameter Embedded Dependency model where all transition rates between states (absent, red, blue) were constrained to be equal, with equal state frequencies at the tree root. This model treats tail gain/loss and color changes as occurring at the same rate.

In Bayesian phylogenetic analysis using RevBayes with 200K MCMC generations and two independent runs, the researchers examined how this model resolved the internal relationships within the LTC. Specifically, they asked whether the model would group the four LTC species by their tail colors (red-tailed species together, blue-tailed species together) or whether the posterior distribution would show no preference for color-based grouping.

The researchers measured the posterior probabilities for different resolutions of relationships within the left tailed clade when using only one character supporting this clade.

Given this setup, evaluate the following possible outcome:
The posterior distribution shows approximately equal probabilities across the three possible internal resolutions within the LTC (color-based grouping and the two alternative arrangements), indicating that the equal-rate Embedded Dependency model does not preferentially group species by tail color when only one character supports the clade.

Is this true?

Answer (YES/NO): NO